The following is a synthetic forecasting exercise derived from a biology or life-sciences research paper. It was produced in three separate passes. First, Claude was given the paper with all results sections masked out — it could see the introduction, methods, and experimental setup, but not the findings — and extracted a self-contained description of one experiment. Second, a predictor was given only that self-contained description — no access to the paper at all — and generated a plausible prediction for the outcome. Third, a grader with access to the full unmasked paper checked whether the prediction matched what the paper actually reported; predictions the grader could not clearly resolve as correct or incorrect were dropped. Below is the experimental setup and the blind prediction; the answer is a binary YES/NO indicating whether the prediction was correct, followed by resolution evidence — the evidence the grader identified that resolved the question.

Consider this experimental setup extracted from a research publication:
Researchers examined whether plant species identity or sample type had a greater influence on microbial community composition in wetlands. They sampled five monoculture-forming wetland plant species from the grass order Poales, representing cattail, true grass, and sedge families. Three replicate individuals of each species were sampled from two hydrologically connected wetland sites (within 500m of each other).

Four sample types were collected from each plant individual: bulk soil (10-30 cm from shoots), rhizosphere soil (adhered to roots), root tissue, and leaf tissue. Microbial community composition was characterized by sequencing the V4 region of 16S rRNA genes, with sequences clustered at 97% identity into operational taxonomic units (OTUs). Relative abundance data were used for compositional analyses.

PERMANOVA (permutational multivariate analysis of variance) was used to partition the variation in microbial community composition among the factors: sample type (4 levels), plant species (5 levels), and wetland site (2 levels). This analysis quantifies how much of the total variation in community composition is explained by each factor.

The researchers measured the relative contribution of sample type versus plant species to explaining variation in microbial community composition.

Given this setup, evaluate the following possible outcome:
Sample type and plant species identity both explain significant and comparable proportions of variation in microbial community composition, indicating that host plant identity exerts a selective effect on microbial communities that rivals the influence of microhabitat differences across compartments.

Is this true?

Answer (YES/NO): NO